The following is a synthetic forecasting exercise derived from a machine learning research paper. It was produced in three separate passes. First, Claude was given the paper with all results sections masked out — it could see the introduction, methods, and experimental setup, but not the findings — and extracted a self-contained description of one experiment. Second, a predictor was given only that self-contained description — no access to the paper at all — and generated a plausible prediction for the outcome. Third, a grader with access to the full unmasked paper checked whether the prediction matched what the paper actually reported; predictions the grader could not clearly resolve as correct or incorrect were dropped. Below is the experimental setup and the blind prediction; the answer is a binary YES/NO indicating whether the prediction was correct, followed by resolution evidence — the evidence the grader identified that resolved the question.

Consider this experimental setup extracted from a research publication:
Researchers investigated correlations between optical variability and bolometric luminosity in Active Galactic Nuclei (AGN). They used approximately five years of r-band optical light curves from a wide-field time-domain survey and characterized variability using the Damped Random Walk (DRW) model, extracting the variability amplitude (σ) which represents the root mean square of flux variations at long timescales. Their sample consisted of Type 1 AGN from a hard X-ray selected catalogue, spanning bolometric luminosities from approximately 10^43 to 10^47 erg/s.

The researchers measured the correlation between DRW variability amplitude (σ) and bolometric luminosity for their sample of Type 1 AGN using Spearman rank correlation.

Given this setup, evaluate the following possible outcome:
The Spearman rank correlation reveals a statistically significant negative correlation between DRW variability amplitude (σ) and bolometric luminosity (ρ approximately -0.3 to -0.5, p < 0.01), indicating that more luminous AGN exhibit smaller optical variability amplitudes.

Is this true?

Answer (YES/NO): NO